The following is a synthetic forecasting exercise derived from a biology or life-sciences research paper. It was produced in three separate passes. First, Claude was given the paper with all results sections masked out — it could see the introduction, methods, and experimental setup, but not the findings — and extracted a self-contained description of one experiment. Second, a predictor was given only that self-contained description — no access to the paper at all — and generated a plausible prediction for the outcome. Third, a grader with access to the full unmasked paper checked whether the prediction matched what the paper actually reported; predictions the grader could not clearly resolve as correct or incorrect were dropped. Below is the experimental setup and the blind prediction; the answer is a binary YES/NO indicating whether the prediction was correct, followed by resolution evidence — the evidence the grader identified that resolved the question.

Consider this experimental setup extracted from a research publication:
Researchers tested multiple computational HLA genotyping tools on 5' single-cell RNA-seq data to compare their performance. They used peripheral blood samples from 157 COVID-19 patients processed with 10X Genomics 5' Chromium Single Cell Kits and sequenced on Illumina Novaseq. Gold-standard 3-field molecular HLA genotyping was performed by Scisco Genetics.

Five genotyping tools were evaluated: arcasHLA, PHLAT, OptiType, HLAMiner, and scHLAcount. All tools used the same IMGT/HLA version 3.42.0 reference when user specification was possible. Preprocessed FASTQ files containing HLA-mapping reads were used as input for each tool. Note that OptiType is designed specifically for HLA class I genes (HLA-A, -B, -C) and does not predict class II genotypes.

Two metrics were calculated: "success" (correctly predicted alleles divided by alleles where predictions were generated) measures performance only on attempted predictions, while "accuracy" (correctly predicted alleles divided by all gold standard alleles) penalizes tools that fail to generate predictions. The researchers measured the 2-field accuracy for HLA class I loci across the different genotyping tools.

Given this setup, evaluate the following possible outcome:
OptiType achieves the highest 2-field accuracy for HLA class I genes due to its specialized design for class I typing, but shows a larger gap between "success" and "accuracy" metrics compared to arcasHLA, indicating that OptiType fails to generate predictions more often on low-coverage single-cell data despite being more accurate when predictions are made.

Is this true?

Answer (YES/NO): NO